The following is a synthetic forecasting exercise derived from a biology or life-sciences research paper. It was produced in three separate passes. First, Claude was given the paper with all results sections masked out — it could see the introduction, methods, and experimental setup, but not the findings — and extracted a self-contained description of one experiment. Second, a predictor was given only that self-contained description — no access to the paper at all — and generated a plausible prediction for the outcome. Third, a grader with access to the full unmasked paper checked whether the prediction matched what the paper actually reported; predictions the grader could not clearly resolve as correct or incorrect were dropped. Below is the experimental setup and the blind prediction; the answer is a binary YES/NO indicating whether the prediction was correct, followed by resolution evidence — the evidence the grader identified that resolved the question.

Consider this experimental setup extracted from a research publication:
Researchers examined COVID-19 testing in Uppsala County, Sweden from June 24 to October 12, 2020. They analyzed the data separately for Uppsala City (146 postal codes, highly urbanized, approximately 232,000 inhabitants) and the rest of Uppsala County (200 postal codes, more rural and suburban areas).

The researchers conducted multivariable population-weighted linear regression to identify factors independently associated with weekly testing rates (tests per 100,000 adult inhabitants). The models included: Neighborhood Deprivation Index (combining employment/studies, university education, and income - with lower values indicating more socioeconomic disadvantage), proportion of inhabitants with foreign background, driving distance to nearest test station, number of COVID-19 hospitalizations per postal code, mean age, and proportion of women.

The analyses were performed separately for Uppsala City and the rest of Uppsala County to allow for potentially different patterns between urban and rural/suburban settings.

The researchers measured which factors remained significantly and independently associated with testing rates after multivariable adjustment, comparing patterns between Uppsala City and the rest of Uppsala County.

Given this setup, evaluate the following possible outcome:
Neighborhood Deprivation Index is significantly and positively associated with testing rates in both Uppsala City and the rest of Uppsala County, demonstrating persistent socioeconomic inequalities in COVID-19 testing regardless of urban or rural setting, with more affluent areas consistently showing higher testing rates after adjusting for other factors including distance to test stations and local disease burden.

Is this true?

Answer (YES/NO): NO